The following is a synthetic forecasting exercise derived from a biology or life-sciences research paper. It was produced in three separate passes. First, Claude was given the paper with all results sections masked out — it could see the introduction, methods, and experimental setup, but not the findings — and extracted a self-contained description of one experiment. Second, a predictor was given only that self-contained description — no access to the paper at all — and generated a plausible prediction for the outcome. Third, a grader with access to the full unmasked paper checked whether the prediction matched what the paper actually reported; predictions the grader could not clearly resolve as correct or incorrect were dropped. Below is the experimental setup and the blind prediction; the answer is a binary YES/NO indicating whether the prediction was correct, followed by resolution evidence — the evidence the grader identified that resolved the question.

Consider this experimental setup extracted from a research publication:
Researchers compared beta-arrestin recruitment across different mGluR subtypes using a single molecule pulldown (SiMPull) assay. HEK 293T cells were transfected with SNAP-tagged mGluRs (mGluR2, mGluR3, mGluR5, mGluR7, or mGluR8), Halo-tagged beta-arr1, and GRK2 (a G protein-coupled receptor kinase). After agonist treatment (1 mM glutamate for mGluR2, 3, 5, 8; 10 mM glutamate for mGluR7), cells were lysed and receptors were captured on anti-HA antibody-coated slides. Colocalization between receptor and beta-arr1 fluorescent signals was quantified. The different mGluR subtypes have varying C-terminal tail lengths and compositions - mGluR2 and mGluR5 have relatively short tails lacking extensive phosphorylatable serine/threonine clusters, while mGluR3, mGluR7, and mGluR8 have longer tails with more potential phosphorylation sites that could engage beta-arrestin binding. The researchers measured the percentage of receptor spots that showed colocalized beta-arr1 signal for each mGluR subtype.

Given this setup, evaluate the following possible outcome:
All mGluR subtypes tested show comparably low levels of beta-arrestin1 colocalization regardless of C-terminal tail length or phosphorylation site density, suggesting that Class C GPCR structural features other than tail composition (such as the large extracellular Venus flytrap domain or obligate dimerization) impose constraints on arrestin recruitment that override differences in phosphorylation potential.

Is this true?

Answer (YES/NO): NO